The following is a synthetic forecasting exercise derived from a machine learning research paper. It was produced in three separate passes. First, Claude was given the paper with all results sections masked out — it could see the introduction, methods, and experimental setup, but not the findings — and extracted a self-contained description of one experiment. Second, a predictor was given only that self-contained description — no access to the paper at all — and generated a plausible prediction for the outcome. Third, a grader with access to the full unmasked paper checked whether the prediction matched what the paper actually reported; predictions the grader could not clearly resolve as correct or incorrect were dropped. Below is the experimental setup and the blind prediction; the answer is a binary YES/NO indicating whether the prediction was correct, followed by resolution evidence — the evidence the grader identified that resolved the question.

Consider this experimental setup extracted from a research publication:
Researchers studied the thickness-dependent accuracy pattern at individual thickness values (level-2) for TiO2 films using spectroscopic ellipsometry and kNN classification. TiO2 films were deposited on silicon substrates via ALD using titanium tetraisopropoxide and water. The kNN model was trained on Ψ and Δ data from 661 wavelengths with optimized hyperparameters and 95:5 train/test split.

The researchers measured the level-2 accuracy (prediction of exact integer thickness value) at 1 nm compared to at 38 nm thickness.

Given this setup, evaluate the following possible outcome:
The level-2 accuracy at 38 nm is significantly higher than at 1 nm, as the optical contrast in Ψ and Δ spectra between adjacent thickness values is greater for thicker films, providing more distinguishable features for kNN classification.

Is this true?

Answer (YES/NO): NO